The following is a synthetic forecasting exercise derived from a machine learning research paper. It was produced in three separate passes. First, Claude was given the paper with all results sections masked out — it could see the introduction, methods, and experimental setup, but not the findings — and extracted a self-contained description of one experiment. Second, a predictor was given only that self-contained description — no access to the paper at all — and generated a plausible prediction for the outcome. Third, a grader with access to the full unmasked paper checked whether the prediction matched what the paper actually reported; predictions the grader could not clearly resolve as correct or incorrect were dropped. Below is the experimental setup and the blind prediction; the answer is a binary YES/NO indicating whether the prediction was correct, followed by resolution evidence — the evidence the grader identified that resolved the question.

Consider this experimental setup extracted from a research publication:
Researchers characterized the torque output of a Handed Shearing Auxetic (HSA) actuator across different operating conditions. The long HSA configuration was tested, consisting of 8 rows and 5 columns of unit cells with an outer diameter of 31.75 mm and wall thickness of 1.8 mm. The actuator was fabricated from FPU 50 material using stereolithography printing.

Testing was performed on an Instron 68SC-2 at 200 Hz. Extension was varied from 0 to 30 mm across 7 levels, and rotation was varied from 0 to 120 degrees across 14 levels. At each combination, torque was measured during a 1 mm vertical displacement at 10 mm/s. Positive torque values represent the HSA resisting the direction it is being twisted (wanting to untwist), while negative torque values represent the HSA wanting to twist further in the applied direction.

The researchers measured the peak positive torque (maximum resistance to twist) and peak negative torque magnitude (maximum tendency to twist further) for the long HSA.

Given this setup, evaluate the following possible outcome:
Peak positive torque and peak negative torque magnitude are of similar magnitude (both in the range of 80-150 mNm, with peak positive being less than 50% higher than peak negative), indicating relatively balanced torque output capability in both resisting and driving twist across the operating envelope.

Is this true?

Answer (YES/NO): NO